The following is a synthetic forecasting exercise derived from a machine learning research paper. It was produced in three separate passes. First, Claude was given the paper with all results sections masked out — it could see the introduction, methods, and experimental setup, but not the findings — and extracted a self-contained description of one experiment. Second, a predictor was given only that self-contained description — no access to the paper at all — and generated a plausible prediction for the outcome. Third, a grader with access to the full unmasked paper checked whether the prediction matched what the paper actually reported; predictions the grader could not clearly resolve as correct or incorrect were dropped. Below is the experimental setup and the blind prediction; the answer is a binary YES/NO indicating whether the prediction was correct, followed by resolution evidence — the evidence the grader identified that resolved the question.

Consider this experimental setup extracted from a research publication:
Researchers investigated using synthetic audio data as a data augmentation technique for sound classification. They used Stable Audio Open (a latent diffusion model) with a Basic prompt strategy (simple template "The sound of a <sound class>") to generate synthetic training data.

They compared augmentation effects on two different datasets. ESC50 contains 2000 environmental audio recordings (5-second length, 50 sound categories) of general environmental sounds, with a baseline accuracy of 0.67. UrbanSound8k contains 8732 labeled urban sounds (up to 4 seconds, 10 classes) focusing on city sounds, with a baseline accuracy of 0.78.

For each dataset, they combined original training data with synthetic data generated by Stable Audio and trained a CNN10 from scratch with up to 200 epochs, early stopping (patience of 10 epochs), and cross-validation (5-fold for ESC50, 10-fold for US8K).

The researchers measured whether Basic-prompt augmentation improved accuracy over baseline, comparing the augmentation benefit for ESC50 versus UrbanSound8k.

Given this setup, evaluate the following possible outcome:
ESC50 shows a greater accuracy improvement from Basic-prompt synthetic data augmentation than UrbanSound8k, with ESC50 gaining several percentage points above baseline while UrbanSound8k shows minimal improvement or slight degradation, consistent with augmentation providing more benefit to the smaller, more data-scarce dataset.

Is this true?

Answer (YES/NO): YES